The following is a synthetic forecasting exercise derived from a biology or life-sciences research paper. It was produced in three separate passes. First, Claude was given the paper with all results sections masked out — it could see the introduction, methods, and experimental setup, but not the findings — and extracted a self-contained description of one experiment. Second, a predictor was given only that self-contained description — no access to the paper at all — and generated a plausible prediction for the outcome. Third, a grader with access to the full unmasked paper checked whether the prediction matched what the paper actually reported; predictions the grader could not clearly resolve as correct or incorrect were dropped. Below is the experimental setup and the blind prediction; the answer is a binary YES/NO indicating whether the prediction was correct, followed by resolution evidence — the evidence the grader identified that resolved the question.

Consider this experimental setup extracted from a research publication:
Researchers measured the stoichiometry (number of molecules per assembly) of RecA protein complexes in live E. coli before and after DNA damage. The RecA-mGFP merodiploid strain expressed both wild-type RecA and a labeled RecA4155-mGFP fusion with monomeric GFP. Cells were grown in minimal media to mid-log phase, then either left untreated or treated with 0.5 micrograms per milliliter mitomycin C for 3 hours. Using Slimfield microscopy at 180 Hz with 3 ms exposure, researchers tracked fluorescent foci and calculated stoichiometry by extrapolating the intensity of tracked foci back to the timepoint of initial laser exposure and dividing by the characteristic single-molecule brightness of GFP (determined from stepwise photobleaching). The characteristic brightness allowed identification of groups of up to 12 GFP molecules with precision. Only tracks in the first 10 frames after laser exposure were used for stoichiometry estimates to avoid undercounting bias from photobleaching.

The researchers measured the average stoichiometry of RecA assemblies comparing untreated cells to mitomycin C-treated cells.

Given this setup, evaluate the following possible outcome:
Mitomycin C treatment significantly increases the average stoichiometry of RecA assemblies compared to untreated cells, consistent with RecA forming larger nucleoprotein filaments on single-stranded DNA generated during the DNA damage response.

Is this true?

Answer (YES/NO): YES